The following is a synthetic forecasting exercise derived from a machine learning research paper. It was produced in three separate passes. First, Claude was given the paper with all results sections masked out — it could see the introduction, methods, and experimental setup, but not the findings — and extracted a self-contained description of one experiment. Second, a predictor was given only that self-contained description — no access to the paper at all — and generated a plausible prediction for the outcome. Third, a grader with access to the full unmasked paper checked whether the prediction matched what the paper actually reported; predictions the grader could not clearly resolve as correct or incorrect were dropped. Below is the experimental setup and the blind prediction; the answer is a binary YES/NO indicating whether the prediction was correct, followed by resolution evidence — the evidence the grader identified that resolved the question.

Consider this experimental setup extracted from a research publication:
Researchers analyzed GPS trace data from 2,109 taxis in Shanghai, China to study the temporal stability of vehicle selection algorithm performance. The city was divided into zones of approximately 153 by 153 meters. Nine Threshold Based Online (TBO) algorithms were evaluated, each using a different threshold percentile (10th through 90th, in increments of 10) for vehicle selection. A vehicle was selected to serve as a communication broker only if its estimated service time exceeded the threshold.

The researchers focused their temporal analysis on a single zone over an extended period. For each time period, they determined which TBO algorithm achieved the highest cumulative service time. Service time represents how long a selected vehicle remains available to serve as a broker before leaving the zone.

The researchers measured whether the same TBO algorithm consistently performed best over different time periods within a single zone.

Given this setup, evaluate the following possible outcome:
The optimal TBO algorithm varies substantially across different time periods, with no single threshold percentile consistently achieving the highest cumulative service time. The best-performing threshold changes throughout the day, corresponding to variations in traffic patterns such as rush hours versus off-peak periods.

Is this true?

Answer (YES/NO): YES